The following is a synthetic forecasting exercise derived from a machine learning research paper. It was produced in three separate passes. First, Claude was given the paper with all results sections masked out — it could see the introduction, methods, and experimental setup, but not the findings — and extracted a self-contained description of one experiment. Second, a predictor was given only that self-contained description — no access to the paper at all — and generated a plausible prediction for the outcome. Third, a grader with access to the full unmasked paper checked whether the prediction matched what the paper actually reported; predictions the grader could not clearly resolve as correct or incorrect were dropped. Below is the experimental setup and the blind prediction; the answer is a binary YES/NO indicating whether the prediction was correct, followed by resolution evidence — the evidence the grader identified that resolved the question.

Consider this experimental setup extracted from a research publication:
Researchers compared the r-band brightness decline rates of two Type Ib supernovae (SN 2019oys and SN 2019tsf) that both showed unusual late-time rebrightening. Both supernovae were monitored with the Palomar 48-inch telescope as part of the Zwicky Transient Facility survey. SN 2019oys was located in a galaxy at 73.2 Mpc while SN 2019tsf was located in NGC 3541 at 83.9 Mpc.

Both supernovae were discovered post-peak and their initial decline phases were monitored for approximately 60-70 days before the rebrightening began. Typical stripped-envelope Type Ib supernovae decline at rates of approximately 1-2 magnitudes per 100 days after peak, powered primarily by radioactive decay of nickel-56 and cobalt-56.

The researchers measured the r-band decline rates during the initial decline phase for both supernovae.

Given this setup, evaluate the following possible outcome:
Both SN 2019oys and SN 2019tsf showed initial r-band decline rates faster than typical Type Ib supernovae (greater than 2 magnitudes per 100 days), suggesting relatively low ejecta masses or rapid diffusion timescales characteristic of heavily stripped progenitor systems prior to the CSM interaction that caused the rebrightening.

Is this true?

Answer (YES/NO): NO